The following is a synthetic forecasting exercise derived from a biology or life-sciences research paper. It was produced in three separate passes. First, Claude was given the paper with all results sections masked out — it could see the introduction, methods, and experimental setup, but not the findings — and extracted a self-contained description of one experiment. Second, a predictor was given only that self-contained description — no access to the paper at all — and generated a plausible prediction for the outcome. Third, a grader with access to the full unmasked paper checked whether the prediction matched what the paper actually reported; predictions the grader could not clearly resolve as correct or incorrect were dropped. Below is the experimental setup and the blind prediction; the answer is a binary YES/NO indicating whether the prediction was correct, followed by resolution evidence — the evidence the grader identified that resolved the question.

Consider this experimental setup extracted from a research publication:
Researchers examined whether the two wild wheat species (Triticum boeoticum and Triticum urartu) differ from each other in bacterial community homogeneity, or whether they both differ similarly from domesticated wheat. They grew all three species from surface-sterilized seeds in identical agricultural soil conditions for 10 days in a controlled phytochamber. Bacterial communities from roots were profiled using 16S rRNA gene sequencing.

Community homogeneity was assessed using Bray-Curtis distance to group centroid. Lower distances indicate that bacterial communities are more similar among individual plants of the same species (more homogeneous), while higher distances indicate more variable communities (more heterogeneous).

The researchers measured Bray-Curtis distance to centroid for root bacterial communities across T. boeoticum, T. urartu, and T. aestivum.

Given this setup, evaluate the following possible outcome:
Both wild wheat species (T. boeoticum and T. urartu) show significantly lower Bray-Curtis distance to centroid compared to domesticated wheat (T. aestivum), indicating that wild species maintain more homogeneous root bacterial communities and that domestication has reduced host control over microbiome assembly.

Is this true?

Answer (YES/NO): NO